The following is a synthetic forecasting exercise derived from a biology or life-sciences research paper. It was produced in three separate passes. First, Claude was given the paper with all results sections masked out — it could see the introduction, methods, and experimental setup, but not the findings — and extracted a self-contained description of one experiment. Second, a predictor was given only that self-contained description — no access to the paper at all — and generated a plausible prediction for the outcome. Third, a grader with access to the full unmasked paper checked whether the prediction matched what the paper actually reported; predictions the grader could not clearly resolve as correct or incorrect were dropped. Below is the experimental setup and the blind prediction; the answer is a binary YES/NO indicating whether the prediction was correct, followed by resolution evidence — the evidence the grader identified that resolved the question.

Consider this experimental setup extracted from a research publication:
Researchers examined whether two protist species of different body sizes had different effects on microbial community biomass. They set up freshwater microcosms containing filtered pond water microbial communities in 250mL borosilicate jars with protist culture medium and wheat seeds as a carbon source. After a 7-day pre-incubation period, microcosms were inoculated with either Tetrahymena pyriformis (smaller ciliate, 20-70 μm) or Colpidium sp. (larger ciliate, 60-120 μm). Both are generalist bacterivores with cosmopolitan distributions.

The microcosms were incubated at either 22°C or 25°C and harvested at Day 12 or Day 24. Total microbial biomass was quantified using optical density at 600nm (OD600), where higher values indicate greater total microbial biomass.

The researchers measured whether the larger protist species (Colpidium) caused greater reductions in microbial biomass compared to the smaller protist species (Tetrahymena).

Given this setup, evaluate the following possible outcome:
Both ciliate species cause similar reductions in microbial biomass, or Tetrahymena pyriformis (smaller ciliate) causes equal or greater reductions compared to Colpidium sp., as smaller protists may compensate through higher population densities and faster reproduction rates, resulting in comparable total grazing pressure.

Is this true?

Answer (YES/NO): NO